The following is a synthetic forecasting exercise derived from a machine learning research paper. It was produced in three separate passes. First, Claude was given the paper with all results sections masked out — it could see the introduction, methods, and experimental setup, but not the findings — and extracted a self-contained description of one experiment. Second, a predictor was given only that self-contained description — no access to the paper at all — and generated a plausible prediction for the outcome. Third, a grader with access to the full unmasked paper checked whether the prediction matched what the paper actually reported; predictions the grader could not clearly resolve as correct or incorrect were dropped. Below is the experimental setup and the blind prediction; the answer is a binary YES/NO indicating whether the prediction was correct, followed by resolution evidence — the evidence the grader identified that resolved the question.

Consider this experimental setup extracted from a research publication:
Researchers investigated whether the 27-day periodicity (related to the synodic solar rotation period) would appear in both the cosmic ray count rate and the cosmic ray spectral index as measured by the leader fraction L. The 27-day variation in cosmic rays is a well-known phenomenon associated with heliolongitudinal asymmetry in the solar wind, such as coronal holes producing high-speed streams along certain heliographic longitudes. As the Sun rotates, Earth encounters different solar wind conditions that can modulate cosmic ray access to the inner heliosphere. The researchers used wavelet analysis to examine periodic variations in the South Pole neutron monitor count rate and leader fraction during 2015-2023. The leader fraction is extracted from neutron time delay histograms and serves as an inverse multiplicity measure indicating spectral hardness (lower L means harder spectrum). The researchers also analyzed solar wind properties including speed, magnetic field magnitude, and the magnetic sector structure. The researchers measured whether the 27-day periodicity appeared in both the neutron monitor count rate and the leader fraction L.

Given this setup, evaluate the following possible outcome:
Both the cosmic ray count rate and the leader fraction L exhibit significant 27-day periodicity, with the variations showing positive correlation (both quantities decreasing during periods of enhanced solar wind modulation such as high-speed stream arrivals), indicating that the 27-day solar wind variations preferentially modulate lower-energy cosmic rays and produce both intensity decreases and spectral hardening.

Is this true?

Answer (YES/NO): NO